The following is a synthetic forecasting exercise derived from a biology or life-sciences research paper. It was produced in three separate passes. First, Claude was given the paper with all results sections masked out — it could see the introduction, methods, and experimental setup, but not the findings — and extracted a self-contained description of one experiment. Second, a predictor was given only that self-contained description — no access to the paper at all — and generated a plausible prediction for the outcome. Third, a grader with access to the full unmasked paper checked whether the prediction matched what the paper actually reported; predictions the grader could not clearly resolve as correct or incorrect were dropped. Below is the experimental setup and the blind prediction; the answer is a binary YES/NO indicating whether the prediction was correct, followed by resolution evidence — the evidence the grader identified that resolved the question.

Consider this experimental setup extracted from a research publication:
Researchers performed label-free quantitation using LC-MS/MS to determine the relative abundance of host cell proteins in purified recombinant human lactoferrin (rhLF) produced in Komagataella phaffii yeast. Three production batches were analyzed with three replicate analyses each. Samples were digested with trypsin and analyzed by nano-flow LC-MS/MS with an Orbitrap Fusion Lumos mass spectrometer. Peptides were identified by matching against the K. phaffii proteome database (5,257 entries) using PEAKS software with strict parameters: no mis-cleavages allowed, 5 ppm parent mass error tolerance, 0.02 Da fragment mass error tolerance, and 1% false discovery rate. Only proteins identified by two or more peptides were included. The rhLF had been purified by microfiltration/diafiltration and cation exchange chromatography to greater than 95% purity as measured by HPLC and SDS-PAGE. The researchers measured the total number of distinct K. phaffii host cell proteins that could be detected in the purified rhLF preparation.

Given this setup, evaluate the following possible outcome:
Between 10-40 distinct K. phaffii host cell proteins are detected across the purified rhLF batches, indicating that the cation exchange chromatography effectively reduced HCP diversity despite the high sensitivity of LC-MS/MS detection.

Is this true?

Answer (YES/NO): YES